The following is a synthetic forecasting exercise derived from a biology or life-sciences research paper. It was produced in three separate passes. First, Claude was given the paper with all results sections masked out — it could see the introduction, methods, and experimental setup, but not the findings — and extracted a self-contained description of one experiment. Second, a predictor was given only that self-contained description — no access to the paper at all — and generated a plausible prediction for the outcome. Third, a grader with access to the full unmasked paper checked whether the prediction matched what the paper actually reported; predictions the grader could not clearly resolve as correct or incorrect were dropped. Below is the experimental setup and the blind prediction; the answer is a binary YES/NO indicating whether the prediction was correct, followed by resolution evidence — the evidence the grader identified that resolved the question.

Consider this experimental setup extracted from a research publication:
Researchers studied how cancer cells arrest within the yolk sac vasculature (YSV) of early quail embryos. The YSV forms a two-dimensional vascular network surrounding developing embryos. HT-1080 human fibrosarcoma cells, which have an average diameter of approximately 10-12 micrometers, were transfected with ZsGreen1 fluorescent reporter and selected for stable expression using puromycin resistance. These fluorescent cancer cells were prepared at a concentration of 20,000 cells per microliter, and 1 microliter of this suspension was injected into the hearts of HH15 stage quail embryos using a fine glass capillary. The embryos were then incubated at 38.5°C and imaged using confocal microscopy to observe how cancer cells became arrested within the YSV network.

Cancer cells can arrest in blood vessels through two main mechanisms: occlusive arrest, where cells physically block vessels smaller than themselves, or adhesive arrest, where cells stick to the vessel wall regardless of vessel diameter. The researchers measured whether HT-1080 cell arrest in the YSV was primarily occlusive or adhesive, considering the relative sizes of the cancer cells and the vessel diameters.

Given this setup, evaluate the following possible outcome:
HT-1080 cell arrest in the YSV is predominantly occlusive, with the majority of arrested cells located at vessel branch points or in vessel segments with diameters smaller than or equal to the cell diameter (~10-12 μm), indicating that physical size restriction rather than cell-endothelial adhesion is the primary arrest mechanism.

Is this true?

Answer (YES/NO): NO